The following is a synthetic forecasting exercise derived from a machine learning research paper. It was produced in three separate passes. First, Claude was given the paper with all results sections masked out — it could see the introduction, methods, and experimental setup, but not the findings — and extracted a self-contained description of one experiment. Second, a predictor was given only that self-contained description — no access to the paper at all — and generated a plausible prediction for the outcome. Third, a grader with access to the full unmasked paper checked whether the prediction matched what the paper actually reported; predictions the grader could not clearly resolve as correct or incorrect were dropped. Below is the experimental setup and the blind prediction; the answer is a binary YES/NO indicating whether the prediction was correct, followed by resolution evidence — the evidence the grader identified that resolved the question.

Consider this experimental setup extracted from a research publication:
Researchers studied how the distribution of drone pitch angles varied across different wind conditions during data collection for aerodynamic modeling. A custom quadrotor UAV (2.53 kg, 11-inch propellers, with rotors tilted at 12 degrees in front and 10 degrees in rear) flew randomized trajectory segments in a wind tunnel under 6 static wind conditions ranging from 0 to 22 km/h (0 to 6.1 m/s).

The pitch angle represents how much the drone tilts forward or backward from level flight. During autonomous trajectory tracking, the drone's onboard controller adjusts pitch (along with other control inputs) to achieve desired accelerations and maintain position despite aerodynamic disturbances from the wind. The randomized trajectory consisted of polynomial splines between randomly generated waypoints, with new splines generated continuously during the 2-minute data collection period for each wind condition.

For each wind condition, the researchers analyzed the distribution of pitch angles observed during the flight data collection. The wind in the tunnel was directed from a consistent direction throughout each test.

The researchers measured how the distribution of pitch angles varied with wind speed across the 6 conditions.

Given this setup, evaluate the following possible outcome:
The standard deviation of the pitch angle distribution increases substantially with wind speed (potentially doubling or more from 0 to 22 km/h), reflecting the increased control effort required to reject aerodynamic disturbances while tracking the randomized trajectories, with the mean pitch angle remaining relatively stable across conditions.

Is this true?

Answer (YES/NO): NO